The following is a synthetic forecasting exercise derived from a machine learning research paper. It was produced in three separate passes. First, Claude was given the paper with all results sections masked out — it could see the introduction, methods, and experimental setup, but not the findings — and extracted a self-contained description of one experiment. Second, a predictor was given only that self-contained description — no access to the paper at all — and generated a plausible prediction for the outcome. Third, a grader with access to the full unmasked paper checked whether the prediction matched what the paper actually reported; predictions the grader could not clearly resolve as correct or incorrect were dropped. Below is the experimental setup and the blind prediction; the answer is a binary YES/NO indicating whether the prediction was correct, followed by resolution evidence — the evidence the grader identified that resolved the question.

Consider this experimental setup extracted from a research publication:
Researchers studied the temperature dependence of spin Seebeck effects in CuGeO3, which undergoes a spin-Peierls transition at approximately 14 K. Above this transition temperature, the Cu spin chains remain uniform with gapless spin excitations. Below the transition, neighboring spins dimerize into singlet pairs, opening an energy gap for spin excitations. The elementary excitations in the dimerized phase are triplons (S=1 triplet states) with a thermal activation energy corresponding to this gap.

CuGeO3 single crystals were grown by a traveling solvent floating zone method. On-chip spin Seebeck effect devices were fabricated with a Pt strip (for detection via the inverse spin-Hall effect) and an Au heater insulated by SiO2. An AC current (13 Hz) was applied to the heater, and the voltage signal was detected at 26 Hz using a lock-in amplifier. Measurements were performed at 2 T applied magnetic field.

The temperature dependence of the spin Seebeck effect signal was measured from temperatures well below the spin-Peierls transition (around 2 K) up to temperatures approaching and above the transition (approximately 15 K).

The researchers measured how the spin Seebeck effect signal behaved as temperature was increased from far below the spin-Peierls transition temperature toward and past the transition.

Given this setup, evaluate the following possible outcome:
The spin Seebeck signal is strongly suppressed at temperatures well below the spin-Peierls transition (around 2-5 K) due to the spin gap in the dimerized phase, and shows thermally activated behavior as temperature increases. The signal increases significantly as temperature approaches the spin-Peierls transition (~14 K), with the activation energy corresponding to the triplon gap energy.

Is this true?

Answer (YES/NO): NO